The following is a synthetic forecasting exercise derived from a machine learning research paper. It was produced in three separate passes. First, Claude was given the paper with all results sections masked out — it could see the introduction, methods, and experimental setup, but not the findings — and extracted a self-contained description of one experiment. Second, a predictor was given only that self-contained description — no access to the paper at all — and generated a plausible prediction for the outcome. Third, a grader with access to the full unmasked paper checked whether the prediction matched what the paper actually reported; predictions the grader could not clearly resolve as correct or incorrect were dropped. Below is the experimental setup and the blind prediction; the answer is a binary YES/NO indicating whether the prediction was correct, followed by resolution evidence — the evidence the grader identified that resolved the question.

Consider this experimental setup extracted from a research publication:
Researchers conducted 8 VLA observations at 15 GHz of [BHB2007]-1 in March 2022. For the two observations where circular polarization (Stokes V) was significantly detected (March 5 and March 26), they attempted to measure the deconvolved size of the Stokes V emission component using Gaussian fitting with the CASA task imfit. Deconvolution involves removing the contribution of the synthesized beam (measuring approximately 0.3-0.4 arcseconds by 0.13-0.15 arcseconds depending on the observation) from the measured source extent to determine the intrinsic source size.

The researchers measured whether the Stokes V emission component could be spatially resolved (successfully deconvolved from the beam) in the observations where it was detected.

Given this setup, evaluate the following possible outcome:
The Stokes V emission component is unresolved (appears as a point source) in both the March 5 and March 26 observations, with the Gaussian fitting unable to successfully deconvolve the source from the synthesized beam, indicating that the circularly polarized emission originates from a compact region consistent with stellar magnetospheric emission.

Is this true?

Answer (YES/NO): NO